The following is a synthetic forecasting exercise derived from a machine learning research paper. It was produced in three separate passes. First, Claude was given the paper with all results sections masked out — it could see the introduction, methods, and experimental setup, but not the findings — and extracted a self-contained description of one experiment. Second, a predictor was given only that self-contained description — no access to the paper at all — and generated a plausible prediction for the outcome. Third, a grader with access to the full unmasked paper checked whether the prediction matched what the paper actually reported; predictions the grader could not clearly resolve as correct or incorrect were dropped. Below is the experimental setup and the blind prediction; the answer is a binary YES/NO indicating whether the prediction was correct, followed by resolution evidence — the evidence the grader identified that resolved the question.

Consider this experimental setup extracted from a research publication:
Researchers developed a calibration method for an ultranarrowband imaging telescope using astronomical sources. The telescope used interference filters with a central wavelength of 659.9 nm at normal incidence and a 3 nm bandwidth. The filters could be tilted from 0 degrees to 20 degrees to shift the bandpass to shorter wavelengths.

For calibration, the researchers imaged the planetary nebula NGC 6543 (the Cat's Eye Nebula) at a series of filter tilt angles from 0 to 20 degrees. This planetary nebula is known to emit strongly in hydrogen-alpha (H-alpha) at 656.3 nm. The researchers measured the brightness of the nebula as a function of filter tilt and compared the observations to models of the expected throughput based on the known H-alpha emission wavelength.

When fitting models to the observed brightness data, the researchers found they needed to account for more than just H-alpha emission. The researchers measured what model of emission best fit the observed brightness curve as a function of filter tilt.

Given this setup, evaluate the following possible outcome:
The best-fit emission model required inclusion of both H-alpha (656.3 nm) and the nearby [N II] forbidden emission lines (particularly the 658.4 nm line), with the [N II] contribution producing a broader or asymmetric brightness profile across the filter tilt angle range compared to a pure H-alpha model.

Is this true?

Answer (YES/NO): YES